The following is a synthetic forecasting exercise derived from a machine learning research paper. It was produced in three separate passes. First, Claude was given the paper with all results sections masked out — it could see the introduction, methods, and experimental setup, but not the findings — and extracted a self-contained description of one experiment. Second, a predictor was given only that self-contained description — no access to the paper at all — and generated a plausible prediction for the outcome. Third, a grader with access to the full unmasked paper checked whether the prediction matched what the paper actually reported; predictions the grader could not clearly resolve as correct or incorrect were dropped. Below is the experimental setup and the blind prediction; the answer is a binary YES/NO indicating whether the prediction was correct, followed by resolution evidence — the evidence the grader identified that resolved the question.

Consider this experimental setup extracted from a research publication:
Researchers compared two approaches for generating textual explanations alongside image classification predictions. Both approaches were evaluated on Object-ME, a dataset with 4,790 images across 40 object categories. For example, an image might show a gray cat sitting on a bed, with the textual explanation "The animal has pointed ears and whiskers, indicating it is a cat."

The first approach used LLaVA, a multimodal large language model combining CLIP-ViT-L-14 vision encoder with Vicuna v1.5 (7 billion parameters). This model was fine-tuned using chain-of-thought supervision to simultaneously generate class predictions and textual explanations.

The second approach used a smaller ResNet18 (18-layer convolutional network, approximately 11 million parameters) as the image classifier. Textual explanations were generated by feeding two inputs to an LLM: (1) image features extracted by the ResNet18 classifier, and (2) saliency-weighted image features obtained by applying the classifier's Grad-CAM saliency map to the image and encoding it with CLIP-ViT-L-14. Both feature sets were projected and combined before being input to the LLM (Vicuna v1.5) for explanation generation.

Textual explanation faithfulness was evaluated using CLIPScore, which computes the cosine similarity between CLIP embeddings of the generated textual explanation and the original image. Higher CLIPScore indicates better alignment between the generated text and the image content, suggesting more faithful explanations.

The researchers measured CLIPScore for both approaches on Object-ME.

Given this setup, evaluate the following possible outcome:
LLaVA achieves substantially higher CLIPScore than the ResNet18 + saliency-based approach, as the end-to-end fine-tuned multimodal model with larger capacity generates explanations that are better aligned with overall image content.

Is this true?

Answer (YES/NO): NO